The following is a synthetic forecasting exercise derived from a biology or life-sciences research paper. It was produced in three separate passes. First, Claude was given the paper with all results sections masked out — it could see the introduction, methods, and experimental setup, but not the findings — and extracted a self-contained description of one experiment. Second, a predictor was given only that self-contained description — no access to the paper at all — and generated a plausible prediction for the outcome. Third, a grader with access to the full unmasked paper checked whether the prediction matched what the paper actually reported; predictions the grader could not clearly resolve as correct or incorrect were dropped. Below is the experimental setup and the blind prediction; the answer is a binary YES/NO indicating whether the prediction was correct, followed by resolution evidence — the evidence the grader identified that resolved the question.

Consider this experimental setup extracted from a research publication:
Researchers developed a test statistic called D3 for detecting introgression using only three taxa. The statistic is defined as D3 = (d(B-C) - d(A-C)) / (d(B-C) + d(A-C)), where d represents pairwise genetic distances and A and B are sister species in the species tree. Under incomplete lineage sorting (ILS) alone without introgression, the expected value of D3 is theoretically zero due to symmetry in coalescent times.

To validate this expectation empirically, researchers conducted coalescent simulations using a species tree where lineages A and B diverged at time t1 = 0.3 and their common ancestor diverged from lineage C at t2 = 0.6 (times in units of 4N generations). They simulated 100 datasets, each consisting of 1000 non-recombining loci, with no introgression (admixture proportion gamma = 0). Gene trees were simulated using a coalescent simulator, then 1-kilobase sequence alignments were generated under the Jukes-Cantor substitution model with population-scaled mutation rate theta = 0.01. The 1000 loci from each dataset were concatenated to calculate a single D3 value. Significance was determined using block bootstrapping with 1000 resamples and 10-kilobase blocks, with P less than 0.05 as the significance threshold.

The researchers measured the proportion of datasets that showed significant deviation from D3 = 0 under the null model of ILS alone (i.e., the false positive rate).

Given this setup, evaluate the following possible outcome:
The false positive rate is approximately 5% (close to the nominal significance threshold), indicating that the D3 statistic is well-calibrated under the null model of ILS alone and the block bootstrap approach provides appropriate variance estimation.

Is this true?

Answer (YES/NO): YES